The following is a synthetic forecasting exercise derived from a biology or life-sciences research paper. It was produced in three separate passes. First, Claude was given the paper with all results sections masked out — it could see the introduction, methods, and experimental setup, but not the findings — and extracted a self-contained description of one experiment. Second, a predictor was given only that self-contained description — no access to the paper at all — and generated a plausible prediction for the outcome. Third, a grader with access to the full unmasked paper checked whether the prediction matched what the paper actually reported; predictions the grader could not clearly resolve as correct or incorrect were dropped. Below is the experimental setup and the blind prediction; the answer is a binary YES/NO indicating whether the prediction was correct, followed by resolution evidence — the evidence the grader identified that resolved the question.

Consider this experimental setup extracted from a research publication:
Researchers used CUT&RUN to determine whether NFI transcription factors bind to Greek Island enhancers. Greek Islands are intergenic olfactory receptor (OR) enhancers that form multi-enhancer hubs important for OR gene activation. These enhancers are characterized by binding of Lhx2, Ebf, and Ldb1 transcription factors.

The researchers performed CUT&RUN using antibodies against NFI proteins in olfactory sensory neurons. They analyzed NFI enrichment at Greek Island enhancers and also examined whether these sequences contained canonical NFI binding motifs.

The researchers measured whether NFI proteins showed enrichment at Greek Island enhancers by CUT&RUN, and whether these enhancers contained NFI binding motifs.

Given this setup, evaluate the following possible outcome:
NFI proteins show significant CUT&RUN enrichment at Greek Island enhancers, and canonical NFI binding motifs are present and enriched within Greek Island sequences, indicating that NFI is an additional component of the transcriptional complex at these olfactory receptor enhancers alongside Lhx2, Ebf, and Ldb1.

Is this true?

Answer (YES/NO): NO